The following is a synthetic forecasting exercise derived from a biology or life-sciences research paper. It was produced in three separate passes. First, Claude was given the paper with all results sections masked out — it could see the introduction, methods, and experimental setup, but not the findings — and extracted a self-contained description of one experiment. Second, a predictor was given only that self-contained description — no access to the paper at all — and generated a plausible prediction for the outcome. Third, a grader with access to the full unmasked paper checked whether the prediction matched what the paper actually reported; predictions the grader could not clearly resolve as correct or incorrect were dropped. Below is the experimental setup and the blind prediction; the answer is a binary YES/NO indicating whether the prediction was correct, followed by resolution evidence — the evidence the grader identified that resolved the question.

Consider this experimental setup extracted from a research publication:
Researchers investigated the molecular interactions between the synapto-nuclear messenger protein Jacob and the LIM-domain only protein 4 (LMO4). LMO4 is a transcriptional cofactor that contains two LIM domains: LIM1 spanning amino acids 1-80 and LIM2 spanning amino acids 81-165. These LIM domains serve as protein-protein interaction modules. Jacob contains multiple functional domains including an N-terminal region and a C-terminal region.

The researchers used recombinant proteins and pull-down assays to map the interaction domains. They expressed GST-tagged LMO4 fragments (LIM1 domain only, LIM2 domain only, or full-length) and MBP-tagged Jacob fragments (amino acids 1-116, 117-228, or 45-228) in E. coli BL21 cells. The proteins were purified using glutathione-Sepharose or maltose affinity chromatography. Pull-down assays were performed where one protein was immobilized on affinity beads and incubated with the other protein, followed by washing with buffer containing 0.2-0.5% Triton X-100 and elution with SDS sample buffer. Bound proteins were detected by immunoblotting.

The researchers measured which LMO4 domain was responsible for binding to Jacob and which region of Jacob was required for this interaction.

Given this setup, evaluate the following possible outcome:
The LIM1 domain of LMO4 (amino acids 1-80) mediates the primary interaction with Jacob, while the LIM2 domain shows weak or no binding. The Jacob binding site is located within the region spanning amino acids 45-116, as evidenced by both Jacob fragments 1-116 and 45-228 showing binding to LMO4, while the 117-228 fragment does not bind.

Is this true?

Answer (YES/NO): NO